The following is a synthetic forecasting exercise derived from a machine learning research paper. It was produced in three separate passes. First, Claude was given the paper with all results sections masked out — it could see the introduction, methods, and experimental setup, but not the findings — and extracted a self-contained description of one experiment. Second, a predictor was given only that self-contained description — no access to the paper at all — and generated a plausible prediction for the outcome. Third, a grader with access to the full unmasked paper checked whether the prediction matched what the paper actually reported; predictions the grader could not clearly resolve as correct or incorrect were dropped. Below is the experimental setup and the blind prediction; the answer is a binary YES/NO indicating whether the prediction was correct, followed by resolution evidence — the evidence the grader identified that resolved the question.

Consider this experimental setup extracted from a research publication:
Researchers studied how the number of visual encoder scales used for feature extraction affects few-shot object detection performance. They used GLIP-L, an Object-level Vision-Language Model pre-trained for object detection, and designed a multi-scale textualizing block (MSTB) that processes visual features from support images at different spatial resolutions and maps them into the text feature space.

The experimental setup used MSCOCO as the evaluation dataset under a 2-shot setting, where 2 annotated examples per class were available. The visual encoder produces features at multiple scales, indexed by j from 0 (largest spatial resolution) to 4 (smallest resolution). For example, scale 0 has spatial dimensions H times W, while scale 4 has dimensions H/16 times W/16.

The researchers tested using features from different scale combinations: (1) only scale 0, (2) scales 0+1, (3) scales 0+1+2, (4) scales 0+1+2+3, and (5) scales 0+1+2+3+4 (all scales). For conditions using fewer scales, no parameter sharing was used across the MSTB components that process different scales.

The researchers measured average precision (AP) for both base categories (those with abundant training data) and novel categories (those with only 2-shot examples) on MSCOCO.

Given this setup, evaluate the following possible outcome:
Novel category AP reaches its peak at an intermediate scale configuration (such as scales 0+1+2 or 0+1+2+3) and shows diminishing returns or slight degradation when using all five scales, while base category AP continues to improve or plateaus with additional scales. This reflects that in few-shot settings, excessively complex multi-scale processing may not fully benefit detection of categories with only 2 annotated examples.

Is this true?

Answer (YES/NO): NO